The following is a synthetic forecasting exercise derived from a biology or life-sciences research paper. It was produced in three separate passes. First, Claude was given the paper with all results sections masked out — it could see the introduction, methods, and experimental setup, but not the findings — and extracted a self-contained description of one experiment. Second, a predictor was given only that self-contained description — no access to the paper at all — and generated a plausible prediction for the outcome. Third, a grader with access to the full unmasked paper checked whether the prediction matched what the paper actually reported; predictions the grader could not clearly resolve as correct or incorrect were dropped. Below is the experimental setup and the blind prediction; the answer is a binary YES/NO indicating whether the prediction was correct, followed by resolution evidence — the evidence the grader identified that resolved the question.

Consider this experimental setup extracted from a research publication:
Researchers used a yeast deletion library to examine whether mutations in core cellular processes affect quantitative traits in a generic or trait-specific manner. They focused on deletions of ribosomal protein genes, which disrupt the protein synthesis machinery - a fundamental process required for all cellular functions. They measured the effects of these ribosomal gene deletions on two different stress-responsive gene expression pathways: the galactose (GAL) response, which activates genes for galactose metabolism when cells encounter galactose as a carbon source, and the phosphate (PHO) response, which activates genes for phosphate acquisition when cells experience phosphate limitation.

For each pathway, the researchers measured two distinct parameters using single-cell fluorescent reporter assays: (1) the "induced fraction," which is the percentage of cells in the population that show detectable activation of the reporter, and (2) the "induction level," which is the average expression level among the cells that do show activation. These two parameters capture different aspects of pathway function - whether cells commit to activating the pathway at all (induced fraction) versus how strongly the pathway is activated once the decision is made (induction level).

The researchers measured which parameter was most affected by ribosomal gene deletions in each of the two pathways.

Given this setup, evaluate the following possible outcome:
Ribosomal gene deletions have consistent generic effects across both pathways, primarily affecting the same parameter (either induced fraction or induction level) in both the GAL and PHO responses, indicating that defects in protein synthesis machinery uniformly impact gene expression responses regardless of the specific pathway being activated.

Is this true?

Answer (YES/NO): NO